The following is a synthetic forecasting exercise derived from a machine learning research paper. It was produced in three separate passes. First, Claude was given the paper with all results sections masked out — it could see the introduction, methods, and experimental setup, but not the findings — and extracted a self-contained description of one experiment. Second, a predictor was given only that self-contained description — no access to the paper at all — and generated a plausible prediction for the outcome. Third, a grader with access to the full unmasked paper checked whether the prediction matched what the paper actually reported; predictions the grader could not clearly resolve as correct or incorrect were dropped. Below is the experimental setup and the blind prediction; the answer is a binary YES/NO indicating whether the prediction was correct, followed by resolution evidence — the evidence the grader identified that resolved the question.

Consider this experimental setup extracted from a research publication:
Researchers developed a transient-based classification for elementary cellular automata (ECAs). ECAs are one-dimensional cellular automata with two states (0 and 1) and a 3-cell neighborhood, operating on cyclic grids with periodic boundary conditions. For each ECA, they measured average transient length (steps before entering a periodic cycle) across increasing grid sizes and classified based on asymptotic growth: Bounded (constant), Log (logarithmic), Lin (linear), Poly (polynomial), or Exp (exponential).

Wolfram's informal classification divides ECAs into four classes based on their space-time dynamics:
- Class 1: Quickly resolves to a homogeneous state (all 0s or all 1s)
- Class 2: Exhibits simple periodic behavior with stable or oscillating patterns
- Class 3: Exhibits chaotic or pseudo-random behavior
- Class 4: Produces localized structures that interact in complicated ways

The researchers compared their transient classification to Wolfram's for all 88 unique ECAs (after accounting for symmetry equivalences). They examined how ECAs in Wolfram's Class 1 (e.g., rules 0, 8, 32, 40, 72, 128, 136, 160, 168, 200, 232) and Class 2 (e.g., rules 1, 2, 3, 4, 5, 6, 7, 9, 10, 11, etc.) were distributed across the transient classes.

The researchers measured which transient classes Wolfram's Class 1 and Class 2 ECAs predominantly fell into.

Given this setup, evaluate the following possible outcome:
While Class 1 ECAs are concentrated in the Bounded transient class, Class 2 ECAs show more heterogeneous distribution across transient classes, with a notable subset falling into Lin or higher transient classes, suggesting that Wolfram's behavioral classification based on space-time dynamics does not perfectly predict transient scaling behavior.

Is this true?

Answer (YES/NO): NO